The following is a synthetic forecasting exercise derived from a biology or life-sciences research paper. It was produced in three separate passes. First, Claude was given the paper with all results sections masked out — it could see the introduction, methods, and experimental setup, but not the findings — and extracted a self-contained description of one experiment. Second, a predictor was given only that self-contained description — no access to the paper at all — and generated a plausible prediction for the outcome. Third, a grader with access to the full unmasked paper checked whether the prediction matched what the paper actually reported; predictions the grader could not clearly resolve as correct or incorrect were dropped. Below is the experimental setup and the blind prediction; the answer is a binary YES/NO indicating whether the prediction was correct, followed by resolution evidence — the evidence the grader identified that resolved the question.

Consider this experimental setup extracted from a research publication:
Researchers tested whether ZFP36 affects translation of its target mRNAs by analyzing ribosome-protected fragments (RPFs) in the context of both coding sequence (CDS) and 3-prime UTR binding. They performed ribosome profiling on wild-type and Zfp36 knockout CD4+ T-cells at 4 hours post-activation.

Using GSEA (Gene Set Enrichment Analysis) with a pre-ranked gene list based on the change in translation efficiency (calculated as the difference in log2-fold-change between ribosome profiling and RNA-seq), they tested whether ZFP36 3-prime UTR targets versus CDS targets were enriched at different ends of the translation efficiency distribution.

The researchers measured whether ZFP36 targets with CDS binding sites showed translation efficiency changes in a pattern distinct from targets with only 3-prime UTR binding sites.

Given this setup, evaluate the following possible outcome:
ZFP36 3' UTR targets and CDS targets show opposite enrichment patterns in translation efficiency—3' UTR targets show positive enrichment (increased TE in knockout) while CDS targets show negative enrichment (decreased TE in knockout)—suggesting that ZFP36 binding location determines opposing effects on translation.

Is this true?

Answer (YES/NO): NO